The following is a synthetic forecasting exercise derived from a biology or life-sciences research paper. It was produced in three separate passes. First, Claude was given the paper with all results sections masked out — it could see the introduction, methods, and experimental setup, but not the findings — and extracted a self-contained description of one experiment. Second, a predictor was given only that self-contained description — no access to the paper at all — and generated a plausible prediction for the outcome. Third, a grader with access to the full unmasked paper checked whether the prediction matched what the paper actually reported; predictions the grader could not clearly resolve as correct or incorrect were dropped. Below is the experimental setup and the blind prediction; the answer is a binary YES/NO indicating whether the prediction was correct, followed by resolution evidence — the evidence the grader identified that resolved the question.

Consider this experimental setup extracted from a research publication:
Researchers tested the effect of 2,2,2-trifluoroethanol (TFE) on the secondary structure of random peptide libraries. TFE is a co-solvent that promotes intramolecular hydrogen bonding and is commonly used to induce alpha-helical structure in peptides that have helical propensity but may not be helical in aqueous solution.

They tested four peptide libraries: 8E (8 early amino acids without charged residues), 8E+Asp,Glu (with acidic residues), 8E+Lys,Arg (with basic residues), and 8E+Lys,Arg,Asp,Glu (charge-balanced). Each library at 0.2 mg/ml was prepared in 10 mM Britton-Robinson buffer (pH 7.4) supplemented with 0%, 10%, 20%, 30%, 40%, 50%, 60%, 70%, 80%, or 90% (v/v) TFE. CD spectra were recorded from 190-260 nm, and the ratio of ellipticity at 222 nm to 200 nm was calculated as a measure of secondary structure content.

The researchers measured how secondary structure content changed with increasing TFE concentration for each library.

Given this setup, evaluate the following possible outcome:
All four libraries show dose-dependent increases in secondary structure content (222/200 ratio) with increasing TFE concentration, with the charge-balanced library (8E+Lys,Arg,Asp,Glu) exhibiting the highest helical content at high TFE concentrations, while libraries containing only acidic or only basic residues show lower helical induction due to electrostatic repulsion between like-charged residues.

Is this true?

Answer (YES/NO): NO